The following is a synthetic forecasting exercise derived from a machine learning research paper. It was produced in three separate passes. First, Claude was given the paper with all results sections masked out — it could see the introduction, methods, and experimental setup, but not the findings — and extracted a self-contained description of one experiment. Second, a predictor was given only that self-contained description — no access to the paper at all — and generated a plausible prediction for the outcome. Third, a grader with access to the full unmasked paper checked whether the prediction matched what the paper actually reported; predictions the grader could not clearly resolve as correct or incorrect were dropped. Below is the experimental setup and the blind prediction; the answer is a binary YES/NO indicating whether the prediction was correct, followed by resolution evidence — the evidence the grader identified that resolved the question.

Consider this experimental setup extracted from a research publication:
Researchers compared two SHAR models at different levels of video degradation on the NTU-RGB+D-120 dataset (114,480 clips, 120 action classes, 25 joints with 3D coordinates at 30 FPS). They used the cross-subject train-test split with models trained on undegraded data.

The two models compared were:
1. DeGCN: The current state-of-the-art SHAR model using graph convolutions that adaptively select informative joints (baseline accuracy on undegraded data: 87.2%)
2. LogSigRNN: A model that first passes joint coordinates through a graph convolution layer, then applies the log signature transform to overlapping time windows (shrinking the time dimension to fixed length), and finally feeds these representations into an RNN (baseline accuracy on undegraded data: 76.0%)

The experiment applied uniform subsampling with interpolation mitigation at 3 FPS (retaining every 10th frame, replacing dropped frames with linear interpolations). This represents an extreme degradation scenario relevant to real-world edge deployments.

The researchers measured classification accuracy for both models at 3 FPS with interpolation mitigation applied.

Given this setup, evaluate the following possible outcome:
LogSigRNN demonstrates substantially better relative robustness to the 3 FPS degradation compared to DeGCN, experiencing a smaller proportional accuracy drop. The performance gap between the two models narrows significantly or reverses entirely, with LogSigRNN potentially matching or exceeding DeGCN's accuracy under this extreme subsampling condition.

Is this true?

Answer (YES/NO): YES